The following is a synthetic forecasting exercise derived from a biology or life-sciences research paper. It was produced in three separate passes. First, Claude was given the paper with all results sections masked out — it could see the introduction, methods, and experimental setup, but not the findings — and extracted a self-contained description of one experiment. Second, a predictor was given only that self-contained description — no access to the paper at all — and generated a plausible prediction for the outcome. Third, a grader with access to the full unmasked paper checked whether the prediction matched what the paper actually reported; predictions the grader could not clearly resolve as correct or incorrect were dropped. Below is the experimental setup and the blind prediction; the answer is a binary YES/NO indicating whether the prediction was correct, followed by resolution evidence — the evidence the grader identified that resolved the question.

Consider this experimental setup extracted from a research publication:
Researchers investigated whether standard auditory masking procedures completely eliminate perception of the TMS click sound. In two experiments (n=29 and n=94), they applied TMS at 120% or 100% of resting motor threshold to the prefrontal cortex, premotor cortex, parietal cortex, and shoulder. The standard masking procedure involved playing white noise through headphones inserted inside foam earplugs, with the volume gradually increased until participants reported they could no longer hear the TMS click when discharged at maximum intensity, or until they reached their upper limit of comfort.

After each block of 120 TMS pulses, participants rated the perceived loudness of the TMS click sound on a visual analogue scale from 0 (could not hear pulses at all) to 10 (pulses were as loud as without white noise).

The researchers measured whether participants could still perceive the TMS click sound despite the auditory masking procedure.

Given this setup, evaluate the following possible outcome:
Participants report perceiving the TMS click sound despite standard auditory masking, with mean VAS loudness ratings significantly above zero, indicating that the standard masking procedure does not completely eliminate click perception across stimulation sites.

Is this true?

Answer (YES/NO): YES